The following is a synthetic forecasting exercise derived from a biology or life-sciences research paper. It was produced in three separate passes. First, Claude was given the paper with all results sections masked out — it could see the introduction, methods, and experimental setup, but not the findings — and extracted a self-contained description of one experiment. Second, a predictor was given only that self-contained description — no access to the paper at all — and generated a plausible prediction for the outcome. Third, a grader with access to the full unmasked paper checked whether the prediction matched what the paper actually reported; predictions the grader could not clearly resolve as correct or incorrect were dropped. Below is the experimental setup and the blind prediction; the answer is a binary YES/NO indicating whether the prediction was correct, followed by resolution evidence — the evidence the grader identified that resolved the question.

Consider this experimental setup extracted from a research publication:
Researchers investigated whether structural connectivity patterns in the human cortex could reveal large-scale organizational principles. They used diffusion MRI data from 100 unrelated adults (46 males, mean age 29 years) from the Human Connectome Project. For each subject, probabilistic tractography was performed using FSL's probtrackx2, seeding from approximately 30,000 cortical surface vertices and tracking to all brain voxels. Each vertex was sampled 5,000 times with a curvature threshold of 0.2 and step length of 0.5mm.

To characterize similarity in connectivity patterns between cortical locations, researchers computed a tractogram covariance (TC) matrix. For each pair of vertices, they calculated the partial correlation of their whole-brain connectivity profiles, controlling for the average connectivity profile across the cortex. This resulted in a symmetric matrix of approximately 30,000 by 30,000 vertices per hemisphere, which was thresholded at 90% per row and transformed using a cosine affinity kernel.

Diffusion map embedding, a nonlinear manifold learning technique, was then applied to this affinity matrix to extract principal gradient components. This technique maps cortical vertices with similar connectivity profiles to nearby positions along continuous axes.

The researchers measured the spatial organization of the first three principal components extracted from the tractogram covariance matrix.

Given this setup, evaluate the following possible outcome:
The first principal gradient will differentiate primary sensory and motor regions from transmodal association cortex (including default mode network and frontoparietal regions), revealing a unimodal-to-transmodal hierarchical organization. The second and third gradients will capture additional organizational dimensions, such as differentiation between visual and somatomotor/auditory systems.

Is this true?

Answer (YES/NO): NO